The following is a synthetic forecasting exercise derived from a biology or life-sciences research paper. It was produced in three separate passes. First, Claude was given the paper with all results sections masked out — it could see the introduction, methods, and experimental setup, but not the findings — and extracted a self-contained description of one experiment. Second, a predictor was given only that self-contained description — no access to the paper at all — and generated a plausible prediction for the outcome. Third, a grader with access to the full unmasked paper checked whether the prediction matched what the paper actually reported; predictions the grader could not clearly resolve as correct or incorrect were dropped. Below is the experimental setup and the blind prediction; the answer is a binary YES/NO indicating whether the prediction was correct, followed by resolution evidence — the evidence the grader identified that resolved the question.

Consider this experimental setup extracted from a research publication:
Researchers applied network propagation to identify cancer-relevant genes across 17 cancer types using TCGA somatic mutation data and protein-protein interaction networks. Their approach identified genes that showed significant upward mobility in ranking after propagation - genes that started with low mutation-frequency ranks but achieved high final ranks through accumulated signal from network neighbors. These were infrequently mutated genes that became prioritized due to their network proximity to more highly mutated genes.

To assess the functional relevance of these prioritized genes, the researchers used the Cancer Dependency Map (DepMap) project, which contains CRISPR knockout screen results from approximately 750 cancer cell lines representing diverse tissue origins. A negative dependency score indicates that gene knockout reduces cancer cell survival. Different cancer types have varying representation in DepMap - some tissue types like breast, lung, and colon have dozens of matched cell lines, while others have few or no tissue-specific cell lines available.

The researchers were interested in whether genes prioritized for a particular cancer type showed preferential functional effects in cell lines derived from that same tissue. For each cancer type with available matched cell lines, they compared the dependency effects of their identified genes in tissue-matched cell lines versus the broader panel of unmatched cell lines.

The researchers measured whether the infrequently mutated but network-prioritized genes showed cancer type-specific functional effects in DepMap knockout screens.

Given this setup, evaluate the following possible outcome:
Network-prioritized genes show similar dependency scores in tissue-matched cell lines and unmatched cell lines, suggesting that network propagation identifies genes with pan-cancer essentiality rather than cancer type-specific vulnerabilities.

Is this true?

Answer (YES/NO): NO